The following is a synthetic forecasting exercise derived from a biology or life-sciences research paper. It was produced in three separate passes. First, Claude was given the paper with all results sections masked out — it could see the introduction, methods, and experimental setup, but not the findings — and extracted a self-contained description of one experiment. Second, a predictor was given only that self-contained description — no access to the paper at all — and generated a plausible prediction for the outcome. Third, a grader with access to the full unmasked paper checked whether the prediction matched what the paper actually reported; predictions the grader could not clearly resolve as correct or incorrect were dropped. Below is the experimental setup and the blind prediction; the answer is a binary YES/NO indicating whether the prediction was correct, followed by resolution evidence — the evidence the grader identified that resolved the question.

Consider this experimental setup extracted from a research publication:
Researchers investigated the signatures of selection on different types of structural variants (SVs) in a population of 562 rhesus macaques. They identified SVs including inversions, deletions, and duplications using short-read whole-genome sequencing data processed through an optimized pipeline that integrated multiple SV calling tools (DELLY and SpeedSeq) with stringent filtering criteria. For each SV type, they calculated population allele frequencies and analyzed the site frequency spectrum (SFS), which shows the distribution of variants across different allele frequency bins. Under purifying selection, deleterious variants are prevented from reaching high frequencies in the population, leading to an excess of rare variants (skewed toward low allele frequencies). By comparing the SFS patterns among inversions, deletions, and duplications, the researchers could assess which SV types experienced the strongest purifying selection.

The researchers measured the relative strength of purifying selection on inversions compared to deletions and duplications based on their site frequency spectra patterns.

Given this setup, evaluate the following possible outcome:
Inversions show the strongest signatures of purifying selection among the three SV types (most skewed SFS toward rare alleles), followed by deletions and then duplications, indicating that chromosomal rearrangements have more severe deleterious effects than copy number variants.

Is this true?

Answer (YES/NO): YES